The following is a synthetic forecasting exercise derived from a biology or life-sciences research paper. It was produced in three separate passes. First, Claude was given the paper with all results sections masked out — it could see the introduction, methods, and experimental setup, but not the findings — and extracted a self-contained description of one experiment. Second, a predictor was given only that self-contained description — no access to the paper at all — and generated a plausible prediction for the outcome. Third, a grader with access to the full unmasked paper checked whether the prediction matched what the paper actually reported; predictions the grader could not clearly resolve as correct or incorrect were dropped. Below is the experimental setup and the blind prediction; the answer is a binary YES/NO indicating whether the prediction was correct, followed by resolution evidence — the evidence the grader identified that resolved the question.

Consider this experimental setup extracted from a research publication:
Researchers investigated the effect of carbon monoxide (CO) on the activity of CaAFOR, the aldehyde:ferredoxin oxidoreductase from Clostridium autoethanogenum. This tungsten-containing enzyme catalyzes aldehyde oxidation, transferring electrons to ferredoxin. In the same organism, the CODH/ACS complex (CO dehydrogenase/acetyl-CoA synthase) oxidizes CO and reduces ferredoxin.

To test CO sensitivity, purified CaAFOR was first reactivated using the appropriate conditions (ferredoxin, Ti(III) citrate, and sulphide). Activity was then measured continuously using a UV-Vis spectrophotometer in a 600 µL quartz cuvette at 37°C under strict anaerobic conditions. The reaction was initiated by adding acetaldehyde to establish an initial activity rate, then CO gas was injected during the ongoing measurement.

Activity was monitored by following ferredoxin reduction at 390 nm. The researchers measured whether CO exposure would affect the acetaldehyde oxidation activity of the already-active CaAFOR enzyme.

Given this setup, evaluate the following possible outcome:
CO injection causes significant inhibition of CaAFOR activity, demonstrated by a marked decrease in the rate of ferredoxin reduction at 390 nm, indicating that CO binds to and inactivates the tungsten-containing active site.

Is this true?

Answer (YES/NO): NO